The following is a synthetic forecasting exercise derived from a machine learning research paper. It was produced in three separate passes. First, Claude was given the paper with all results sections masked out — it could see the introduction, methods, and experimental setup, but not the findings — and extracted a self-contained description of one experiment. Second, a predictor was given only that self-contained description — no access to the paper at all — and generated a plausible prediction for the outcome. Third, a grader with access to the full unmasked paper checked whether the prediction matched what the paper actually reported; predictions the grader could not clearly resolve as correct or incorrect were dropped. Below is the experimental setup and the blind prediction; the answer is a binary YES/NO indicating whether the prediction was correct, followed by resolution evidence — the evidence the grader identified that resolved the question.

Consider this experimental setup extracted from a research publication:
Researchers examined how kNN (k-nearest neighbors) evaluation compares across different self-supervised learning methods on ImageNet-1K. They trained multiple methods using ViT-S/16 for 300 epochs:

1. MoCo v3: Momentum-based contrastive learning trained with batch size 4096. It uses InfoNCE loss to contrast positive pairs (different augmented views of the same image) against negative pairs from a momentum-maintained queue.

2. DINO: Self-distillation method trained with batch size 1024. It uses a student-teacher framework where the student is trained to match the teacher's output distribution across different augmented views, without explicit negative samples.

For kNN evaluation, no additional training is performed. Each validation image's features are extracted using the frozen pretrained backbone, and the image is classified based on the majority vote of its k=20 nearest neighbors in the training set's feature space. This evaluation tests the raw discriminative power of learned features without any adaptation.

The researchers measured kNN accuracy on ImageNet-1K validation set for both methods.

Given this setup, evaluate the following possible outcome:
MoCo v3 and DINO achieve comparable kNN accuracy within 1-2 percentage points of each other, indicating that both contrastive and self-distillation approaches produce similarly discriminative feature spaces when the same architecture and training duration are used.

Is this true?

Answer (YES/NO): YES